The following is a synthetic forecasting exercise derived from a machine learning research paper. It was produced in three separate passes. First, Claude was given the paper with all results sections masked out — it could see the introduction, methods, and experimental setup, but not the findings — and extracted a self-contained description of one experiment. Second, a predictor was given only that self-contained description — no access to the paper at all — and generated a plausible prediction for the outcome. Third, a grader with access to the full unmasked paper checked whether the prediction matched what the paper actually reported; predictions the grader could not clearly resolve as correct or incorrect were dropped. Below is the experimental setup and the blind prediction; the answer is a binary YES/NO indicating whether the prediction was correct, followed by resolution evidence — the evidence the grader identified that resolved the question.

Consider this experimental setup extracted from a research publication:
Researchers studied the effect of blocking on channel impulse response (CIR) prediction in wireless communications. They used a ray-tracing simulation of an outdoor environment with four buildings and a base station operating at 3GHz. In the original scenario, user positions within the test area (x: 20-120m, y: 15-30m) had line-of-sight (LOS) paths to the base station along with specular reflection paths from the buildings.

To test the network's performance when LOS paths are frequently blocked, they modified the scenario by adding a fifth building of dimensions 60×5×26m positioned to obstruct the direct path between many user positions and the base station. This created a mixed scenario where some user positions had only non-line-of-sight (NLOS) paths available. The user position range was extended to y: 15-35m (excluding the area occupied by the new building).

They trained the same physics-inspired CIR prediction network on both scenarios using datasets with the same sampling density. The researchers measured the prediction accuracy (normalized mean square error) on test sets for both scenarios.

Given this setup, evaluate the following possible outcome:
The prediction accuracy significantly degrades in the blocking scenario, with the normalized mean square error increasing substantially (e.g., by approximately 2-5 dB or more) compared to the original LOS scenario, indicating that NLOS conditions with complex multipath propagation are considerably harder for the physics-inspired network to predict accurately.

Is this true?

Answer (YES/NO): NO